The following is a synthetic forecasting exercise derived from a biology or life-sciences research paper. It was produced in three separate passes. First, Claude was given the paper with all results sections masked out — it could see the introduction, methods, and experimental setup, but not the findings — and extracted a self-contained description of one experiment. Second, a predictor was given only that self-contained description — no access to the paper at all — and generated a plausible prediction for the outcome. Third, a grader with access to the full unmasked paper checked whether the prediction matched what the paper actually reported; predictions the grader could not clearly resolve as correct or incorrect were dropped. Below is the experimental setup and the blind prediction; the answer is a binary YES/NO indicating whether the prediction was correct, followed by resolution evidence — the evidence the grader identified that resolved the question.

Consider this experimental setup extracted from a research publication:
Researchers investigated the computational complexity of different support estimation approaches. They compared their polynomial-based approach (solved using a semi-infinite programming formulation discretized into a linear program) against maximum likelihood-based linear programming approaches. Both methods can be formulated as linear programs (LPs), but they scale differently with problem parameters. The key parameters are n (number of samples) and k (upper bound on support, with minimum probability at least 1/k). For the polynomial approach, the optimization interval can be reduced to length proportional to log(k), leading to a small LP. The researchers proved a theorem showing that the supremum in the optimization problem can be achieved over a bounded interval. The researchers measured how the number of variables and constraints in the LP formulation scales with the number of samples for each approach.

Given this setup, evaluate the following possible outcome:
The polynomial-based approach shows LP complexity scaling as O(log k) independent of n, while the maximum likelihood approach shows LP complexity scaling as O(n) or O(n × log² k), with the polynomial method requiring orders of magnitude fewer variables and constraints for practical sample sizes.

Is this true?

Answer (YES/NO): NO